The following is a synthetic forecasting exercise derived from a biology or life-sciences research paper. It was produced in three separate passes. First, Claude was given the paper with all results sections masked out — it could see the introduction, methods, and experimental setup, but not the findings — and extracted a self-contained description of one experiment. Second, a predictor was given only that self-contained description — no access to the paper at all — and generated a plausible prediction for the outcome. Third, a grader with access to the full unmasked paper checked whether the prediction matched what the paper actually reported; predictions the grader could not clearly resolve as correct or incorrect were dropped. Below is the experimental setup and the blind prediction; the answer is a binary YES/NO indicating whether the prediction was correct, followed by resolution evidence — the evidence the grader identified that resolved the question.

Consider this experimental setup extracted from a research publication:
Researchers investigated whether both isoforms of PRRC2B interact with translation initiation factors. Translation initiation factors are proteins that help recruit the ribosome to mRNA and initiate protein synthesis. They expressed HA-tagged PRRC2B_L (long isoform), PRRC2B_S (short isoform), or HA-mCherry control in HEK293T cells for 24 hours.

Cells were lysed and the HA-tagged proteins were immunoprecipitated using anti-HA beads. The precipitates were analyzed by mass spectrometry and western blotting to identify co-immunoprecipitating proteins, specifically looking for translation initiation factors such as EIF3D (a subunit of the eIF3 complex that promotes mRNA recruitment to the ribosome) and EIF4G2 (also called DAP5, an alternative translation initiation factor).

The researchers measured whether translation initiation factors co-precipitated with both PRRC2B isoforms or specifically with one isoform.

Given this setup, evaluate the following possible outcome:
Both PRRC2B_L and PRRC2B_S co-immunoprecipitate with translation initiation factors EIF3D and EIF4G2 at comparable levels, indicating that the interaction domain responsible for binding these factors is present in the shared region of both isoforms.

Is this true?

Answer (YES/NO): NO